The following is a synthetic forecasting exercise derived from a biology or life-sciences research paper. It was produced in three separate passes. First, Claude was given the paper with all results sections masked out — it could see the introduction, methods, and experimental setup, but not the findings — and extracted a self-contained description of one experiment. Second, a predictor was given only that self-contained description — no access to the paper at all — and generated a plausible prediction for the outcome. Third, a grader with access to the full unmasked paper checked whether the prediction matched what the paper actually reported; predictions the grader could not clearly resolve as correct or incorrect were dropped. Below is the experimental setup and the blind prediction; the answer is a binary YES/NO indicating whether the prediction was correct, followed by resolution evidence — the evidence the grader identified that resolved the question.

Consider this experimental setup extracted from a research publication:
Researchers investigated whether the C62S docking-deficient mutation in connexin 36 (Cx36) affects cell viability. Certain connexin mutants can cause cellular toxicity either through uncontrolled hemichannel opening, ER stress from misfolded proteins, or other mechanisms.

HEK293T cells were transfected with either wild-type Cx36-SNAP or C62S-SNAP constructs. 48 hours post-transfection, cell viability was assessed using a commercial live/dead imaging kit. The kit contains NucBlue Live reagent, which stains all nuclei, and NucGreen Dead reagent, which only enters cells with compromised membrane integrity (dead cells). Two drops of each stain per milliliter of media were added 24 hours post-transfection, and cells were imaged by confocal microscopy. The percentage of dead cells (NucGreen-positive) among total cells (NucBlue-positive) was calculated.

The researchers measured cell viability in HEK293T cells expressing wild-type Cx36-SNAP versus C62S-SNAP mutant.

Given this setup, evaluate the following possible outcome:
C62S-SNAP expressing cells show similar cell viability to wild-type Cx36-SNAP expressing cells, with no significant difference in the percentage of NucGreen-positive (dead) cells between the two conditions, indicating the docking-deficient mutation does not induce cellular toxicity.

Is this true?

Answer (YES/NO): YES